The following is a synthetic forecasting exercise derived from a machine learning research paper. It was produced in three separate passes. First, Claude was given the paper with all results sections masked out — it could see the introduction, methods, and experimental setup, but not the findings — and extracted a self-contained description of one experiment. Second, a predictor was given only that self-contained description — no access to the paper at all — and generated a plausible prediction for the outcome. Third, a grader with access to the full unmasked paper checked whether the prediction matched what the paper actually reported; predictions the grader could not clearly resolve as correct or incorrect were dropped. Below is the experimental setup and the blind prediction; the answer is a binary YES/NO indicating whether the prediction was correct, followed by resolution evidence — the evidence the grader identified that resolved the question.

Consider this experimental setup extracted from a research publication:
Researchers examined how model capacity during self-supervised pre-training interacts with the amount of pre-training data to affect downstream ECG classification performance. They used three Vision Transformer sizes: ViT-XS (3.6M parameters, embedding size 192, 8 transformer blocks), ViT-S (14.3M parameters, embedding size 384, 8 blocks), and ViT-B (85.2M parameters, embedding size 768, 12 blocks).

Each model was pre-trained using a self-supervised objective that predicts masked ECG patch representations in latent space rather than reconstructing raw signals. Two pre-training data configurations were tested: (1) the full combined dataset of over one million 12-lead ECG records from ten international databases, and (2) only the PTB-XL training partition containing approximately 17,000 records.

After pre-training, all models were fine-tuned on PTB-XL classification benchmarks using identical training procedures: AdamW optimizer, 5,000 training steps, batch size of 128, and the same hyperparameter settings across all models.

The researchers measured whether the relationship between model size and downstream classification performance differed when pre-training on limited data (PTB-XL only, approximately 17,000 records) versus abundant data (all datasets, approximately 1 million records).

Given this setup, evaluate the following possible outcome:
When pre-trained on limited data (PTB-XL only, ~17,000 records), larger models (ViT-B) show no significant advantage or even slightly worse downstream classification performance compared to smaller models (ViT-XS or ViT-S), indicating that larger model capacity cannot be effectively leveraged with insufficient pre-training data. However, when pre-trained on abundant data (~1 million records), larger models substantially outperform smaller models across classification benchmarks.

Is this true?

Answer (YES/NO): NO